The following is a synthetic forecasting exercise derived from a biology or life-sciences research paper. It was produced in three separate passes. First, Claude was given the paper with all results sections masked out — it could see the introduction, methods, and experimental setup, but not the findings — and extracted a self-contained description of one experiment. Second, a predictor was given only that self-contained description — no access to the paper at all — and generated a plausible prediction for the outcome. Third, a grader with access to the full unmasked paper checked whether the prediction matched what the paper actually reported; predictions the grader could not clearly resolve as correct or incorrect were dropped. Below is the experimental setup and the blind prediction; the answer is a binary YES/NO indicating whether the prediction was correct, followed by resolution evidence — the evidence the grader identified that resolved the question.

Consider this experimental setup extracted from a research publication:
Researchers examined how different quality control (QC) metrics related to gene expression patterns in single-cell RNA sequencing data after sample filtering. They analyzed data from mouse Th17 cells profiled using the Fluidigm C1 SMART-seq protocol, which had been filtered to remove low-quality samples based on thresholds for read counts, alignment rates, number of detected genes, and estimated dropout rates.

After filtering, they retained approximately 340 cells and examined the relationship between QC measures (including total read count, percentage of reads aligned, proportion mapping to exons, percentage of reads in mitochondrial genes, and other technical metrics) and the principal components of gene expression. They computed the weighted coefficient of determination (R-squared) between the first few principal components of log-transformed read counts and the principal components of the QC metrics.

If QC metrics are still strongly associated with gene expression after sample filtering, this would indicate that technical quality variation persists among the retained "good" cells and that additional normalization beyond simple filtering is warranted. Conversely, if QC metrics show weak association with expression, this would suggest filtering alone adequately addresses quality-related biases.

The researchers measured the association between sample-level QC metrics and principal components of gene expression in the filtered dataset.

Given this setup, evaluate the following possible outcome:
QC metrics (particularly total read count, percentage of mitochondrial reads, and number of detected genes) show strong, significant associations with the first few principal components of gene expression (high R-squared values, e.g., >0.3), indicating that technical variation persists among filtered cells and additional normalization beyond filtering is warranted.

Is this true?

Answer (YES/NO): YES